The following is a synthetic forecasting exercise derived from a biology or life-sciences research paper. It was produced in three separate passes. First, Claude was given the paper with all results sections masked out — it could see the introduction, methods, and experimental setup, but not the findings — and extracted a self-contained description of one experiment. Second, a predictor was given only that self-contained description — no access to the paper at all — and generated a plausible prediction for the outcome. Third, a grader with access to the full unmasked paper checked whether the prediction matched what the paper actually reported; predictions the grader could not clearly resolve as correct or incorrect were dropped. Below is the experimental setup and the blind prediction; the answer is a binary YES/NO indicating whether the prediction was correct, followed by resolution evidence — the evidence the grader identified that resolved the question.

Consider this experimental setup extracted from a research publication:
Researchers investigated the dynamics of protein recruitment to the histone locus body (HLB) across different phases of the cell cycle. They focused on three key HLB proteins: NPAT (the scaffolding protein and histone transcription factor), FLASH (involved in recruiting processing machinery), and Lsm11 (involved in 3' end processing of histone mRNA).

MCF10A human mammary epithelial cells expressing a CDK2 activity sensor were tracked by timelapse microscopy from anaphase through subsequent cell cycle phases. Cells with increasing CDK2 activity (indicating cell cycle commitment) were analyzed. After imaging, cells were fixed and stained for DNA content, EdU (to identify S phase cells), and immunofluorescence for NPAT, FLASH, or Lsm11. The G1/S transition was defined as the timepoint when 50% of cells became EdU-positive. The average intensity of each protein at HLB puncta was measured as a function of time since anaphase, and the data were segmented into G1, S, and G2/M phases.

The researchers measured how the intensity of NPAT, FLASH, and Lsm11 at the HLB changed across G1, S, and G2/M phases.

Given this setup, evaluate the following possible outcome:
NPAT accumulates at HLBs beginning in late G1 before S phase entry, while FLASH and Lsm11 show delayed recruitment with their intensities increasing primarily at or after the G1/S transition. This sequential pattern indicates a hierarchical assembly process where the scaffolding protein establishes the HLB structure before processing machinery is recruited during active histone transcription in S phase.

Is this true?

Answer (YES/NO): NO